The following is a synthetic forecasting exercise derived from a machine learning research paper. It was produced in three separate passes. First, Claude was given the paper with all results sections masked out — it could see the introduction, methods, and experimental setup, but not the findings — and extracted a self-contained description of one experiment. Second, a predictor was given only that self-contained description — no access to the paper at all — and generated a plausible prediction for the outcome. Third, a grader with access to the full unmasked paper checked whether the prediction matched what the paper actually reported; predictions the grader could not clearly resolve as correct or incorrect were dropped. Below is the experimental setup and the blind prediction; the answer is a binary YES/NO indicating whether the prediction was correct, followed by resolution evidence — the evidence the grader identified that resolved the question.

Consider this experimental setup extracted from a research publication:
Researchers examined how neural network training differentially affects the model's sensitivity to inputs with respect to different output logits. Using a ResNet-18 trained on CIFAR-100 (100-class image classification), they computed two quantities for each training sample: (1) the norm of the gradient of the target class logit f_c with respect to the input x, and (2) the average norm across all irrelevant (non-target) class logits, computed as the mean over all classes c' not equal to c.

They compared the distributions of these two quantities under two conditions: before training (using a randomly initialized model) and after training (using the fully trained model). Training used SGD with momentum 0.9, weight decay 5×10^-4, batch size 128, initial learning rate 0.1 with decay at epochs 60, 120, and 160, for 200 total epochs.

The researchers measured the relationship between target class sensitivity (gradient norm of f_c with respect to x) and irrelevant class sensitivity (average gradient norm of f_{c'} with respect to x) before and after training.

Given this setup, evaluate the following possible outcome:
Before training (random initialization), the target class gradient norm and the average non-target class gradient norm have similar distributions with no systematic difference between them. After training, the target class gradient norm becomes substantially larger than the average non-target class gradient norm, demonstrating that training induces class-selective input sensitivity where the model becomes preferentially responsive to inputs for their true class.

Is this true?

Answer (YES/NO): YES